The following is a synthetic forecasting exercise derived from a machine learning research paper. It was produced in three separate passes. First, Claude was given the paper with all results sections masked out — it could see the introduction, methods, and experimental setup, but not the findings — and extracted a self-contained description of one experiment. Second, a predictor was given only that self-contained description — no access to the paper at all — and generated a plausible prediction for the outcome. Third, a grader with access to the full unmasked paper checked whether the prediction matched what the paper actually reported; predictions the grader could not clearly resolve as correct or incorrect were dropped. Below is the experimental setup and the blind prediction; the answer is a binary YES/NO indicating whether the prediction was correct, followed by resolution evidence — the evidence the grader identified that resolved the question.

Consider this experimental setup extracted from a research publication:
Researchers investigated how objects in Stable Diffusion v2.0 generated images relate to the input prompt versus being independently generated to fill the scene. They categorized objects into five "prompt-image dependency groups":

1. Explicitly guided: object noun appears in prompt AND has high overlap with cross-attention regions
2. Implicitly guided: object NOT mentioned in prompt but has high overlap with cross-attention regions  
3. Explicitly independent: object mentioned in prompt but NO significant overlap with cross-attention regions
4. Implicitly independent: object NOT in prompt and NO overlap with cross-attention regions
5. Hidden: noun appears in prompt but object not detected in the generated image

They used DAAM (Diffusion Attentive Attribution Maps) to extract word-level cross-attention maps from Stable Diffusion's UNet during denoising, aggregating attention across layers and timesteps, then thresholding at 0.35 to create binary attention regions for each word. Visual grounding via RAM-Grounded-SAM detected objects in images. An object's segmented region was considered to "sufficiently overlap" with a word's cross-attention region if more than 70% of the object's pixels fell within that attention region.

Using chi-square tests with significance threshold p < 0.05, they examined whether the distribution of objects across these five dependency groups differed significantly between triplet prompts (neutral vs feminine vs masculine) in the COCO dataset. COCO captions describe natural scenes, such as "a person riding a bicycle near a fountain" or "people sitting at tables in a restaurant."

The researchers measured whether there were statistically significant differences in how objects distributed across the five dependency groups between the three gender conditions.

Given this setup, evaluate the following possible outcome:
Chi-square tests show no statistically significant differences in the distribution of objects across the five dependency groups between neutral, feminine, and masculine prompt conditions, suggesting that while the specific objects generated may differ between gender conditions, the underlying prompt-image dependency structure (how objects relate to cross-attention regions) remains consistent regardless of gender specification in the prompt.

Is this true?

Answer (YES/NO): NO